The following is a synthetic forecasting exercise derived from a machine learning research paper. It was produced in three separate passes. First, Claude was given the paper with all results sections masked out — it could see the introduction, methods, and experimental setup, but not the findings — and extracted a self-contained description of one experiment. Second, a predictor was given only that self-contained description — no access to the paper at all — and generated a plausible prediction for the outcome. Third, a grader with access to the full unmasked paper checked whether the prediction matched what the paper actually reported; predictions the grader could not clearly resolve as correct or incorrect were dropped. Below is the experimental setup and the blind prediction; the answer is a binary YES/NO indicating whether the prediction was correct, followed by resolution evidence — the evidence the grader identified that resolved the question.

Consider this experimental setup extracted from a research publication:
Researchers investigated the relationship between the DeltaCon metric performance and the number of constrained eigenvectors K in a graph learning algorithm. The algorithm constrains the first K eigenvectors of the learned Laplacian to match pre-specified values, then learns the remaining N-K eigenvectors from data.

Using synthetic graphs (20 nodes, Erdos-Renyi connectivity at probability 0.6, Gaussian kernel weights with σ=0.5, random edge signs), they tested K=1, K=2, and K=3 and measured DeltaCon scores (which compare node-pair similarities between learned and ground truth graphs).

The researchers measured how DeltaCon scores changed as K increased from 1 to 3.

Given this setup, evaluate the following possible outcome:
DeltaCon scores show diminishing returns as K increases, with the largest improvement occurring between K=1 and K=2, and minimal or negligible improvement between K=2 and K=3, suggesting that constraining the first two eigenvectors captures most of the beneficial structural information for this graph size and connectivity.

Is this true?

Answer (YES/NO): NO